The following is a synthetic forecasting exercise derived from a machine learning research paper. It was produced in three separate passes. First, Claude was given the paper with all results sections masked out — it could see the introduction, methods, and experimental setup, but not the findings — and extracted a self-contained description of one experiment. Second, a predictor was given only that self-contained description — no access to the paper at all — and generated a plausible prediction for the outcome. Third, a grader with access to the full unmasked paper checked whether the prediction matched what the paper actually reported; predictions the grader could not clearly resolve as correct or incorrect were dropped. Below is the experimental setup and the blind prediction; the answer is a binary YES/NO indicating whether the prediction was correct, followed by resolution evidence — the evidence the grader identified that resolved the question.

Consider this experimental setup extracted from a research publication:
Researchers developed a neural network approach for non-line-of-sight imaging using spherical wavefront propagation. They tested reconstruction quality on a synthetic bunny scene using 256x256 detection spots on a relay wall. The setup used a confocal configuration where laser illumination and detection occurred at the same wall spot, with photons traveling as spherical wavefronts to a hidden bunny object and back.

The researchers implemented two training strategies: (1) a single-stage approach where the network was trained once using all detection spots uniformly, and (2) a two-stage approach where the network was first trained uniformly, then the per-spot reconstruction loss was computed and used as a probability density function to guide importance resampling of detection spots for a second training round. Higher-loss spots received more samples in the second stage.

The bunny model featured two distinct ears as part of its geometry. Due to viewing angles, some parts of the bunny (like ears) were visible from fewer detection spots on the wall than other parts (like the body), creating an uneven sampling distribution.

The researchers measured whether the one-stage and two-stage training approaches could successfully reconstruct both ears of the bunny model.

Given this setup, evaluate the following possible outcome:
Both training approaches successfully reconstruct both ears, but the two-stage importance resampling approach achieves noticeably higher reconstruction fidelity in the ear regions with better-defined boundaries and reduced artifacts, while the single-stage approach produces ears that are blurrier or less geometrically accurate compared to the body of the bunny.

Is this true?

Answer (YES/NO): NO